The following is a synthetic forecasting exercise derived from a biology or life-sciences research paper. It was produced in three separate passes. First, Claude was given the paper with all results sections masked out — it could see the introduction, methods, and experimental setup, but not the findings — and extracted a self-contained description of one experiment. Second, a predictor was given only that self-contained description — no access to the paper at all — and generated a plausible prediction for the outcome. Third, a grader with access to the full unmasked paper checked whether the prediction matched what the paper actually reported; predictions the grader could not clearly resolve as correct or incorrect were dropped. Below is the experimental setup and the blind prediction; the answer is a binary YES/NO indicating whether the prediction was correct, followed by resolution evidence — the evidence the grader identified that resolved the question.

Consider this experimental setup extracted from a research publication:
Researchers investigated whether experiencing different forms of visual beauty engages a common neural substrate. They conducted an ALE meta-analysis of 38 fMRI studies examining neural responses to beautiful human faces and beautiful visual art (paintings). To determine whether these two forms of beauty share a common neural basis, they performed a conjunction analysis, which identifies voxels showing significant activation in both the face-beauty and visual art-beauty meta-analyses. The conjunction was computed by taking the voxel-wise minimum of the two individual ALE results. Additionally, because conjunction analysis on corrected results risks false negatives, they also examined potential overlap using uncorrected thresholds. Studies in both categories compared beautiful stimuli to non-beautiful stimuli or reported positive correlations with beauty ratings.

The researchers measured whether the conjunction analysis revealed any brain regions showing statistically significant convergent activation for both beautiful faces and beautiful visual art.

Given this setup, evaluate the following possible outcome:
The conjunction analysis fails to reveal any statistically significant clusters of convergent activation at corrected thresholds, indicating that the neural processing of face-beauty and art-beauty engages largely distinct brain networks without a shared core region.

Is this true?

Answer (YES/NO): YES